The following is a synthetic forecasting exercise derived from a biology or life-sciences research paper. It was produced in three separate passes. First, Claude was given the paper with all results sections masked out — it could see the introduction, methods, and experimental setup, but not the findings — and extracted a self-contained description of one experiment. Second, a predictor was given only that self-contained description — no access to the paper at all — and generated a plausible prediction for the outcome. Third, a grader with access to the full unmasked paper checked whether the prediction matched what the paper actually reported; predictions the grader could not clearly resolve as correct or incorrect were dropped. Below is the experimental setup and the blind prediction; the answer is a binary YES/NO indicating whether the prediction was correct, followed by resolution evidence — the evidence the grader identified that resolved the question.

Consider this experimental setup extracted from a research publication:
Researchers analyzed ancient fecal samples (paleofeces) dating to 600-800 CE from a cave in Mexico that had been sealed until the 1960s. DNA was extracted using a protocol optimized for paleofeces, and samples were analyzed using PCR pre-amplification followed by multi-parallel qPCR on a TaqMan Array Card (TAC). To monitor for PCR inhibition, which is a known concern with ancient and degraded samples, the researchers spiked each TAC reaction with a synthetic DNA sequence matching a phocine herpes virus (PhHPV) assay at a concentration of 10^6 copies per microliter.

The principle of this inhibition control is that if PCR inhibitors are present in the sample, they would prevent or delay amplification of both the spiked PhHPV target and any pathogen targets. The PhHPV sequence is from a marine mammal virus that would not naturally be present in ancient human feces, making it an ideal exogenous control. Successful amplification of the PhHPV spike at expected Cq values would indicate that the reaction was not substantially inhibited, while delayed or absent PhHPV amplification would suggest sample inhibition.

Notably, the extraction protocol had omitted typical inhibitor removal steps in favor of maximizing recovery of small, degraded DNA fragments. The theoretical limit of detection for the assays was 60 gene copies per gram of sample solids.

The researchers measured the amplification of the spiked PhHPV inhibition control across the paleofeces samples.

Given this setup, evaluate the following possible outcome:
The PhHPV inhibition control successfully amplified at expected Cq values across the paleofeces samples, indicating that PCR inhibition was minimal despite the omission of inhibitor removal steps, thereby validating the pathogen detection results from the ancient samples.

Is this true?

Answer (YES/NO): YES